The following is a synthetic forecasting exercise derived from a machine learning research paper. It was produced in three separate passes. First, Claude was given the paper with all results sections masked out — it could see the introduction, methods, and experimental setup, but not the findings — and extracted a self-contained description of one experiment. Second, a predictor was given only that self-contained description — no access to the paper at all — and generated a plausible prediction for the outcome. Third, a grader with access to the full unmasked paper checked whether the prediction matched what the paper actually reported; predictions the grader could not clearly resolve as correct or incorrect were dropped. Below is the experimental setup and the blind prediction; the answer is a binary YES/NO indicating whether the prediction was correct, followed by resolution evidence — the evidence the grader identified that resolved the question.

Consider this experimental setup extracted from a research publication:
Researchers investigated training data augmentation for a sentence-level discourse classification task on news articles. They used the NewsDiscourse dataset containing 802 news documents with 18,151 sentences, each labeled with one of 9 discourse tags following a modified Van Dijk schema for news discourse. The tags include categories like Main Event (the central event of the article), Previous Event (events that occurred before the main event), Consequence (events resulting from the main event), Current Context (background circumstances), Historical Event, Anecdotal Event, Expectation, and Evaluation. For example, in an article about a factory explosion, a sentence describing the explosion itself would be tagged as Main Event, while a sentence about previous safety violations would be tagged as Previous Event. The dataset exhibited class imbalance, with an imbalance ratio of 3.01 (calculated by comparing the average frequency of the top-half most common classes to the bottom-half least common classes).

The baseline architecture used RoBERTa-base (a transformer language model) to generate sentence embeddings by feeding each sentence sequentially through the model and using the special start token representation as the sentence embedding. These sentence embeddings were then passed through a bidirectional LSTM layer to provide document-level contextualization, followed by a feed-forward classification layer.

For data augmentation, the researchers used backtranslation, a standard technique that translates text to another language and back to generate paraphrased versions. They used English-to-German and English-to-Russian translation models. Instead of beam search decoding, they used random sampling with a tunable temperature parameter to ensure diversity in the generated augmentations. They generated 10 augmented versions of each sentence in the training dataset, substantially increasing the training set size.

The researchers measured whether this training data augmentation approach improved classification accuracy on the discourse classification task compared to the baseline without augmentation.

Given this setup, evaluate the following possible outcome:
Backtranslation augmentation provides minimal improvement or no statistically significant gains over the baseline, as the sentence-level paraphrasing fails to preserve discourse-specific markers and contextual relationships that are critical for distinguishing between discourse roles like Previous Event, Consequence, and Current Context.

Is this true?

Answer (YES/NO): NO